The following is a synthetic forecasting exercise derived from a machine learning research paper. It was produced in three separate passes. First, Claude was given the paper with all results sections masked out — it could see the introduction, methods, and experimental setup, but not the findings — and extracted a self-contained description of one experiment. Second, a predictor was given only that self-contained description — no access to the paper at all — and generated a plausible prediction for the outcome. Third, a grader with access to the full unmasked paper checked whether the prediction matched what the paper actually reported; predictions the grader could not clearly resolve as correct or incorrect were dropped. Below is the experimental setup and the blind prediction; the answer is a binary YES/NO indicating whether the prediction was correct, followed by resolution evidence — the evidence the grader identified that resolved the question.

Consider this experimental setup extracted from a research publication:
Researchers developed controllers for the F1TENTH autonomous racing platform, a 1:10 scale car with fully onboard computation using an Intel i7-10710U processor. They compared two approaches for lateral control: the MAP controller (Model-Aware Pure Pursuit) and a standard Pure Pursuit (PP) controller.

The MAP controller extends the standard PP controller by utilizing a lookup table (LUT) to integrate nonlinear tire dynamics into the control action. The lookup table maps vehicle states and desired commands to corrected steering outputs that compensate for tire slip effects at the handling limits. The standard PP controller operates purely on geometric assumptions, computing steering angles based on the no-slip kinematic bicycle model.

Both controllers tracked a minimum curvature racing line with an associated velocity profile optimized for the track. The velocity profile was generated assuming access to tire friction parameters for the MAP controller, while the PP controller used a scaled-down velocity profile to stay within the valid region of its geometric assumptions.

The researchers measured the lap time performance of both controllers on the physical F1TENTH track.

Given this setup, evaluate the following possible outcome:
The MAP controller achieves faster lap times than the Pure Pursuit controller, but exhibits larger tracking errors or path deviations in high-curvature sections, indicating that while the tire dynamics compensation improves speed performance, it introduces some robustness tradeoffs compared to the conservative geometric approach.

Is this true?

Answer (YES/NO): NO